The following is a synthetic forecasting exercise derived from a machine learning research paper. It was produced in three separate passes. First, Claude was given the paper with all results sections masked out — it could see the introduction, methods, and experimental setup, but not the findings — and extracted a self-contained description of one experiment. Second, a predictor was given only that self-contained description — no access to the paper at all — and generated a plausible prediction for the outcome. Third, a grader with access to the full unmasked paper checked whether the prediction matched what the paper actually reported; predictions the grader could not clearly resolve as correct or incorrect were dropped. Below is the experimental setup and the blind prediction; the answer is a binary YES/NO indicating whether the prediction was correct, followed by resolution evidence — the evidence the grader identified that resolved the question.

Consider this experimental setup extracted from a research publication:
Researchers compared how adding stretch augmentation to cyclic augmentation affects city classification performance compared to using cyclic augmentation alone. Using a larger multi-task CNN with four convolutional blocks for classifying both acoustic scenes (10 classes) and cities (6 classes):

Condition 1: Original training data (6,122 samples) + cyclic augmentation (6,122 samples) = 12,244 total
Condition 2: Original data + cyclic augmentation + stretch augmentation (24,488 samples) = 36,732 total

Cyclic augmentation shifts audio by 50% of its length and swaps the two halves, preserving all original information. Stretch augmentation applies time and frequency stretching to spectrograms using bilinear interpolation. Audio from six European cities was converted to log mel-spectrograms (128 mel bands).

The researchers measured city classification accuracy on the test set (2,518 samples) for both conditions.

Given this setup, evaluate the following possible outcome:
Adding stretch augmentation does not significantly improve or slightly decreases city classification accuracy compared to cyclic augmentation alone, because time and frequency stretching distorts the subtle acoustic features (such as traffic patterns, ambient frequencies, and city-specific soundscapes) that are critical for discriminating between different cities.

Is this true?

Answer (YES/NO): YES